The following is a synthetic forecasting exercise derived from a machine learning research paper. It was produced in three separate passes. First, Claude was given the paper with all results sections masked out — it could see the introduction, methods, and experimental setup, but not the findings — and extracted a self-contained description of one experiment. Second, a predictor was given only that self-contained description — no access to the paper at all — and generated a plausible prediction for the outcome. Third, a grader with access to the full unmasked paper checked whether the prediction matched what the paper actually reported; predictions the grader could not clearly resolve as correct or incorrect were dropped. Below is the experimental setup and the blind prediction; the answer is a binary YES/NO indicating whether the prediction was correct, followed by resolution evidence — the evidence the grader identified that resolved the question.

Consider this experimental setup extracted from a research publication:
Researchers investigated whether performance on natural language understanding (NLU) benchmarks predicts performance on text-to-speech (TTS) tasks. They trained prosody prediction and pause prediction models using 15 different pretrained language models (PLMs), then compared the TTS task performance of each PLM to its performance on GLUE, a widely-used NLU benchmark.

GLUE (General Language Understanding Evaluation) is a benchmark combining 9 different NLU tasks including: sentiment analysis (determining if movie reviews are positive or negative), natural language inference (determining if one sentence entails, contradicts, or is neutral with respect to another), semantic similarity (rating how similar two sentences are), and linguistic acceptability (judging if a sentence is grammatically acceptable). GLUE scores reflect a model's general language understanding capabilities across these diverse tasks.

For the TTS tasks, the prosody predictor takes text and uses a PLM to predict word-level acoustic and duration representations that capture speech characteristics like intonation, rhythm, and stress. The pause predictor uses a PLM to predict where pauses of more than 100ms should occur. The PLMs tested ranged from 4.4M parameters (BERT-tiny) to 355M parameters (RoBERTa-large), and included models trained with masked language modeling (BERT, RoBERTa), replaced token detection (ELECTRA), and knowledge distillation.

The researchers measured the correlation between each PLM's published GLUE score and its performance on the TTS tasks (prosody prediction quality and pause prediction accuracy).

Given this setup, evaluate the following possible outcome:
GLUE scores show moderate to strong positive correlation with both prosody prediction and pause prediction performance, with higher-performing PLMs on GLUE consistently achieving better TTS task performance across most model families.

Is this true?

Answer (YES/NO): YES